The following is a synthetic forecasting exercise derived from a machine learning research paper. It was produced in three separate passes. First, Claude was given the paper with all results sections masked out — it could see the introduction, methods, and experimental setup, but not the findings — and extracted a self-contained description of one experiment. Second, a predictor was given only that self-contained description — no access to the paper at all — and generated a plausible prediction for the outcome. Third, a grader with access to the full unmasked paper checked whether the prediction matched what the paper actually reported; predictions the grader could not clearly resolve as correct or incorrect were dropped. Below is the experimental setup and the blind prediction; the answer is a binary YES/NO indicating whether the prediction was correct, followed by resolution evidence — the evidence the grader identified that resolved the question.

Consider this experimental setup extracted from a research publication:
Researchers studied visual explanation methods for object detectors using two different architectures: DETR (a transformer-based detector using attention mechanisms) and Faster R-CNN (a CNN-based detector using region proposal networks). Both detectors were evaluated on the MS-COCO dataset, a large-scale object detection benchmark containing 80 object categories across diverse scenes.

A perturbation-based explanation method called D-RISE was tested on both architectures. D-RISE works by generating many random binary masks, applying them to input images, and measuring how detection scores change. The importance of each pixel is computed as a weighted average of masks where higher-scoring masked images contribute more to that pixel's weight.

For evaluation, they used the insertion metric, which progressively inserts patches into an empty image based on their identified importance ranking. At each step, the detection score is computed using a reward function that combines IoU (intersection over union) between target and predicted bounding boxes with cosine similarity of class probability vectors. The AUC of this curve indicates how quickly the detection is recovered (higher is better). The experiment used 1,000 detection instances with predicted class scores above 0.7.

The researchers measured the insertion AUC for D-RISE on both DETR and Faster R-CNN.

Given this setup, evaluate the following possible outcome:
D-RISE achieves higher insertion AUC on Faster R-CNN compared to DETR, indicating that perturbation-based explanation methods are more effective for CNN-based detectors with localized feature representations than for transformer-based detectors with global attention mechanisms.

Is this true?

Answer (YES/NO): YES